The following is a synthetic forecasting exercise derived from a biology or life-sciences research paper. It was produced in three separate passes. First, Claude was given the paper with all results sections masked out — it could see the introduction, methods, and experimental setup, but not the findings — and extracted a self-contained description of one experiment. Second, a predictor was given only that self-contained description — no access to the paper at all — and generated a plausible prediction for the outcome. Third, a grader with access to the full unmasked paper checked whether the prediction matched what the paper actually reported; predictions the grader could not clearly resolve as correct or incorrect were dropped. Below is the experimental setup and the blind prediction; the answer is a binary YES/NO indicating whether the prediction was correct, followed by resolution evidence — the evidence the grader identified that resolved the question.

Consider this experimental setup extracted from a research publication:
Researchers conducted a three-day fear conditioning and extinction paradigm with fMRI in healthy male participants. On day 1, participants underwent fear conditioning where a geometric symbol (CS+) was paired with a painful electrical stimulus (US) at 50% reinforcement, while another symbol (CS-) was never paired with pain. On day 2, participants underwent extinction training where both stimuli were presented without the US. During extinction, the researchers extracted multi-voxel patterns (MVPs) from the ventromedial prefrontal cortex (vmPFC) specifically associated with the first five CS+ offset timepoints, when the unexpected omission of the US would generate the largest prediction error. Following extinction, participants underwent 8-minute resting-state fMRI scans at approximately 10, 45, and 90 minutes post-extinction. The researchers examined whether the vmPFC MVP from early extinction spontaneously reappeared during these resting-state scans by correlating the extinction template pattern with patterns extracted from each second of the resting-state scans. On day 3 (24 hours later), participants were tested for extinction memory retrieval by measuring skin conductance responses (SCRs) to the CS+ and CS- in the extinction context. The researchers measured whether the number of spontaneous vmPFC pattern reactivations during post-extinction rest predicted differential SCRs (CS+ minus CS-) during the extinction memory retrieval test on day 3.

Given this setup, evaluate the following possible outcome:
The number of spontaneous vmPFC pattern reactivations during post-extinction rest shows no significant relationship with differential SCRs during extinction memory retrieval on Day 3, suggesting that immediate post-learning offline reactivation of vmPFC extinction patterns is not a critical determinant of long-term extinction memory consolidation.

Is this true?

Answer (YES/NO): NO